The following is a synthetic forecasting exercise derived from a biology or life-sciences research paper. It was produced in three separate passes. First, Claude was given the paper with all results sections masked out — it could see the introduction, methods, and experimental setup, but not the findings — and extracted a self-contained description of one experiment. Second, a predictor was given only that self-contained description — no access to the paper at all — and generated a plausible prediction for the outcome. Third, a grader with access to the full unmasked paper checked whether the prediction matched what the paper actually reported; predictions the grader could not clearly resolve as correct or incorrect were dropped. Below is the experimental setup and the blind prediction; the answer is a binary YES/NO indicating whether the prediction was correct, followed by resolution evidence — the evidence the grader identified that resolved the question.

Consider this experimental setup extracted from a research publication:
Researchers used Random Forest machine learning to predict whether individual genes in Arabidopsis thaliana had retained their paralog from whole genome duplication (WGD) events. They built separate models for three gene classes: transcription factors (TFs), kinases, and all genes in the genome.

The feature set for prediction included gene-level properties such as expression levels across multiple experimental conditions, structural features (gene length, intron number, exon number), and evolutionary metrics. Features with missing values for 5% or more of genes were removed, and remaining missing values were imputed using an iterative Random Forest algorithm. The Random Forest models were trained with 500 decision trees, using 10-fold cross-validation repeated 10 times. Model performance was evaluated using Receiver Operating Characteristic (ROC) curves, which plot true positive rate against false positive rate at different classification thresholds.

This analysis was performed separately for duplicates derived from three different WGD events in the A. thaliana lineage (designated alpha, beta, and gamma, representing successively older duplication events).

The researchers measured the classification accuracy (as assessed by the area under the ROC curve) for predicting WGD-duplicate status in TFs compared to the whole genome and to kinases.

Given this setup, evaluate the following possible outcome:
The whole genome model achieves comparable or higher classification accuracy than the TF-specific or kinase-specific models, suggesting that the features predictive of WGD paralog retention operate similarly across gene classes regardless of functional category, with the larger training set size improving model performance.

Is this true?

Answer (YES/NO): YES